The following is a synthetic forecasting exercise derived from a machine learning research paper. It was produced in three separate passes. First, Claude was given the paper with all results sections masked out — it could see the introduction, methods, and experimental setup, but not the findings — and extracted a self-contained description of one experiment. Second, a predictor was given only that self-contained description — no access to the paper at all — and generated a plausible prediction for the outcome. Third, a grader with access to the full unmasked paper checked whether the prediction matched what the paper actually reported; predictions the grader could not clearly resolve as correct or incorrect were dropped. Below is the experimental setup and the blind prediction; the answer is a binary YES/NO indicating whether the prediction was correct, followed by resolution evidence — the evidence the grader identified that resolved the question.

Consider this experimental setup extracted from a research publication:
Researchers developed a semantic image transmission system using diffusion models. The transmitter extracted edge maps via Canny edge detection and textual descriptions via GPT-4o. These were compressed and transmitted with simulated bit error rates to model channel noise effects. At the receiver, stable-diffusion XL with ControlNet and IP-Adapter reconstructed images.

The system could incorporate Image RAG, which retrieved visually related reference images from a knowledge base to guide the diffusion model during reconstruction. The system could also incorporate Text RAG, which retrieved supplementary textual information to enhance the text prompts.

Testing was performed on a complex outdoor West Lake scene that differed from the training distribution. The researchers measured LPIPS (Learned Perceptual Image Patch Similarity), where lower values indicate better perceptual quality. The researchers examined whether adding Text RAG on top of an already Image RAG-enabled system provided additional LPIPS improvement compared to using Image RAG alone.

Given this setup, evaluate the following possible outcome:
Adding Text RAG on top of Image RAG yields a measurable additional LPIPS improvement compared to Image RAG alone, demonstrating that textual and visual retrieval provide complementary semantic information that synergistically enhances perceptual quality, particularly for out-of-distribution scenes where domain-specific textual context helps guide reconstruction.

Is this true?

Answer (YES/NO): NO